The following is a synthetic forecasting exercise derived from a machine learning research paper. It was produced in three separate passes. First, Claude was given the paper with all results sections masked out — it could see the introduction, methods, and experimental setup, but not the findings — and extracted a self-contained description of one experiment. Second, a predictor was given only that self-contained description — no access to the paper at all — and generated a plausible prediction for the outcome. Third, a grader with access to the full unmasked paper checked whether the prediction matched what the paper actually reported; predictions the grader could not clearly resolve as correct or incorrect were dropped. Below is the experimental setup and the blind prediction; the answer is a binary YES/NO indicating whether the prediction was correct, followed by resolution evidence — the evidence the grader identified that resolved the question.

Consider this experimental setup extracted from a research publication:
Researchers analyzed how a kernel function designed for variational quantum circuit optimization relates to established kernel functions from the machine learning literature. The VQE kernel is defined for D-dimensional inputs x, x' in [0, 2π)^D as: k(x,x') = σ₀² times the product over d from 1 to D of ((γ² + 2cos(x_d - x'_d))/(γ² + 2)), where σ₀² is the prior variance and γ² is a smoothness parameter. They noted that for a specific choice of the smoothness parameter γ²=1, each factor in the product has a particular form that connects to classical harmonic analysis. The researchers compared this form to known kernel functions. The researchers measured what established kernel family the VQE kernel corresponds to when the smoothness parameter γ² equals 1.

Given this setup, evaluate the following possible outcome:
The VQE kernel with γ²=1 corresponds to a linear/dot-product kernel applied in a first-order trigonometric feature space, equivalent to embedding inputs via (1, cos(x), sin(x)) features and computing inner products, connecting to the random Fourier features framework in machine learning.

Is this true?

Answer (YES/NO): NO